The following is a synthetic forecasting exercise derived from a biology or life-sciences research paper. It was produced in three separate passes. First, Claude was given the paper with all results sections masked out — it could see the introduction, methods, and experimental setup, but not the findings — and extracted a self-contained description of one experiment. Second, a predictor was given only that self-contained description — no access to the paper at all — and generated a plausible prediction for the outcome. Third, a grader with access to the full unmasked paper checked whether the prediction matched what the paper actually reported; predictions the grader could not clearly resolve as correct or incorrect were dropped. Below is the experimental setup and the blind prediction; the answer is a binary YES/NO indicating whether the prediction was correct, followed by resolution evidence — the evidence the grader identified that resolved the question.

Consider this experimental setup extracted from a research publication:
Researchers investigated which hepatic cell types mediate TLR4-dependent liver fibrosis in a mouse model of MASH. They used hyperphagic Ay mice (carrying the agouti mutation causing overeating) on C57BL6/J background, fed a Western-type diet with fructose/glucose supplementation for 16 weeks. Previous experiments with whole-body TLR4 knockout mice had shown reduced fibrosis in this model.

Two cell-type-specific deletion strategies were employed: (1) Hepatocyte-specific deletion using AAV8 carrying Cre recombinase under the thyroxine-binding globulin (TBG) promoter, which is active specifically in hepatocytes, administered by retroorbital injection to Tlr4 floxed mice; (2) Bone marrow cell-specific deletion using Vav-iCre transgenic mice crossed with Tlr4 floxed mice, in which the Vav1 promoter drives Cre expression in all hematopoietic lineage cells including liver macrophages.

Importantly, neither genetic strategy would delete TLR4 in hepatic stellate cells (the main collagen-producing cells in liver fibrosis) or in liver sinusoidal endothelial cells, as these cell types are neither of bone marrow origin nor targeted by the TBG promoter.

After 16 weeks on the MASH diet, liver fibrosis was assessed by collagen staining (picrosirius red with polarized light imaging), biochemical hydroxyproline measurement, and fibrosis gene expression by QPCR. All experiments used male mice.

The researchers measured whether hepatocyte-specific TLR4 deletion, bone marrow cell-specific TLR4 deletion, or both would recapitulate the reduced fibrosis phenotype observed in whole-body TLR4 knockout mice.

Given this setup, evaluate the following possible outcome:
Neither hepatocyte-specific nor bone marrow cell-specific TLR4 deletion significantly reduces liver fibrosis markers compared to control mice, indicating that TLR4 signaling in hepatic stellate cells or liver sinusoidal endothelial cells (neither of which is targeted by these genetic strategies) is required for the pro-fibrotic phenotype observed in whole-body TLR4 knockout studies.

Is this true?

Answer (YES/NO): YES